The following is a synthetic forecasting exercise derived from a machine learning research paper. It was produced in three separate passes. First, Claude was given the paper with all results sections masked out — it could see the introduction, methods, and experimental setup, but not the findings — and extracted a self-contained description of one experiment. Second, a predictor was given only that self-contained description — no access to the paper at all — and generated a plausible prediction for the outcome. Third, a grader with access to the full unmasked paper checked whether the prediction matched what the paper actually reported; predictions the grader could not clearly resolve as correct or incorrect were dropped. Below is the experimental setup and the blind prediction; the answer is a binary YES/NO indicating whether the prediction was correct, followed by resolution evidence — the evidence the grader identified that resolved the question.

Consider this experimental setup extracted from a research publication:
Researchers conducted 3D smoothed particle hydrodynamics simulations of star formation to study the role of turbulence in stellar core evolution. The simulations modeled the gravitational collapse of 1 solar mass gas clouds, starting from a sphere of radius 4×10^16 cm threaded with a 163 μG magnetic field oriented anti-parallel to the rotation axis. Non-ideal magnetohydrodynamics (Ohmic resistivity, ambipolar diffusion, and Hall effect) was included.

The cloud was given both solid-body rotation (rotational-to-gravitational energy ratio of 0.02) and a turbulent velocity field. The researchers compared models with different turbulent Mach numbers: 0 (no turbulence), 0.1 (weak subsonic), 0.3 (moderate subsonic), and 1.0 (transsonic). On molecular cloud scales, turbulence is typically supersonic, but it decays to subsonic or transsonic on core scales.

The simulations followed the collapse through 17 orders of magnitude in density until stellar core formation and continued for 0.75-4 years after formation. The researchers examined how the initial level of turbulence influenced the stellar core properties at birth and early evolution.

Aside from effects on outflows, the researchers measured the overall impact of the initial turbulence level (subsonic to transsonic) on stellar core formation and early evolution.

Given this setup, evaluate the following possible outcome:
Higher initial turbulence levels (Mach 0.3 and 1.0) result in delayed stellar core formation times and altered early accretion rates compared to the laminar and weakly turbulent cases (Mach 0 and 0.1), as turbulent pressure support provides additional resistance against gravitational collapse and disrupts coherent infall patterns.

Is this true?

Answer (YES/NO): NO